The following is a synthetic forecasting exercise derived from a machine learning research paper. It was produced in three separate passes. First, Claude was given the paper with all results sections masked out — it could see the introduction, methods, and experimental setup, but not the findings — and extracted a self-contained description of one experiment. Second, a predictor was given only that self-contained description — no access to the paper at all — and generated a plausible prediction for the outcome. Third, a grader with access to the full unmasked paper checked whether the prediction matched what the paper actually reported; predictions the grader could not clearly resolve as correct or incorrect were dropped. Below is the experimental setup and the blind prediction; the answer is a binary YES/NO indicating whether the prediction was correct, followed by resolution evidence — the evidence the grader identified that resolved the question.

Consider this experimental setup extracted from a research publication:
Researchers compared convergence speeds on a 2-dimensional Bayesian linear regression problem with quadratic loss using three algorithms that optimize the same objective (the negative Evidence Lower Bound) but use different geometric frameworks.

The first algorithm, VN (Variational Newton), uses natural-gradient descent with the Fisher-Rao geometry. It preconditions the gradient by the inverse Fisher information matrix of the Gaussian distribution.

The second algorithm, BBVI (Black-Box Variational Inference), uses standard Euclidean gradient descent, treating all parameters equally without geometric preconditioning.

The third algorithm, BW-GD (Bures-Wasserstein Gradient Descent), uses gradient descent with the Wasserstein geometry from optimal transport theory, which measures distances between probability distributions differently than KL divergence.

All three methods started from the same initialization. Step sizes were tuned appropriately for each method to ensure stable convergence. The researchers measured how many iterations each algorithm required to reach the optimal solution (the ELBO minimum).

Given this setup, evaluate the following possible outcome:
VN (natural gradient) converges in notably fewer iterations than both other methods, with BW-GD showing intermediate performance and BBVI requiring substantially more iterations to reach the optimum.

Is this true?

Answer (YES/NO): NO